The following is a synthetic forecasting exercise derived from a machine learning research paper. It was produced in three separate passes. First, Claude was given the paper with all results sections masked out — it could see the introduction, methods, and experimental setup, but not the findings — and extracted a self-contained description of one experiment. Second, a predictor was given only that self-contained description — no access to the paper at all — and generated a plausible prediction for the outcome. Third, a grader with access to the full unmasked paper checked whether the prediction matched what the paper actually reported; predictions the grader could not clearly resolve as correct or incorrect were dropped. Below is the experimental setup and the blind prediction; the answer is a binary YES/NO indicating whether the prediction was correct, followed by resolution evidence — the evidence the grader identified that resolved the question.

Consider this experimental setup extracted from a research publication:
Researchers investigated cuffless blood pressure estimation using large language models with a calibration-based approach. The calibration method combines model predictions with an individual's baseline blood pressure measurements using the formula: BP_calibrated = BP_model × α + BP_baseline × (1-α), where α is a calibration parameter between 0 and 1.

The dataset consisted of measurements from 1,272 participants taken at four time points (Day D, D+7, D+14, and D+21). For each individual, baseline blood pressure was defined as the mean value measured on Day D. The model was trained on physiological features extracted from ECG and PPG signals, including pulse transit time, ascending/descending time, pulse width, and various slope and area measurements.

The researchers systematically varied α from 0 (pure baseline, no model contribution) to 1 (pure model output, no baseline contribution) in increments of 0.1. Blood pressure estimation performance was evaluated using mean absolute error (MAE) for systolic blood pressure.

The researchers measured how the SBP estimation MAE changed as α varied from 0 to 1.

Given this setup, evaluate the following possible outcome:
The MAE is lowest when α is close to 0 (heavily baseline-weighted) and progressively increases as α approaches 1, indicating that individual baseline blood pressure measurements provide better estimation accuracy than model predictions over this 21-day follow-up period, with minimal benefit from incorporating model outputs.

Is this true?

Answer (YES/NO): NO